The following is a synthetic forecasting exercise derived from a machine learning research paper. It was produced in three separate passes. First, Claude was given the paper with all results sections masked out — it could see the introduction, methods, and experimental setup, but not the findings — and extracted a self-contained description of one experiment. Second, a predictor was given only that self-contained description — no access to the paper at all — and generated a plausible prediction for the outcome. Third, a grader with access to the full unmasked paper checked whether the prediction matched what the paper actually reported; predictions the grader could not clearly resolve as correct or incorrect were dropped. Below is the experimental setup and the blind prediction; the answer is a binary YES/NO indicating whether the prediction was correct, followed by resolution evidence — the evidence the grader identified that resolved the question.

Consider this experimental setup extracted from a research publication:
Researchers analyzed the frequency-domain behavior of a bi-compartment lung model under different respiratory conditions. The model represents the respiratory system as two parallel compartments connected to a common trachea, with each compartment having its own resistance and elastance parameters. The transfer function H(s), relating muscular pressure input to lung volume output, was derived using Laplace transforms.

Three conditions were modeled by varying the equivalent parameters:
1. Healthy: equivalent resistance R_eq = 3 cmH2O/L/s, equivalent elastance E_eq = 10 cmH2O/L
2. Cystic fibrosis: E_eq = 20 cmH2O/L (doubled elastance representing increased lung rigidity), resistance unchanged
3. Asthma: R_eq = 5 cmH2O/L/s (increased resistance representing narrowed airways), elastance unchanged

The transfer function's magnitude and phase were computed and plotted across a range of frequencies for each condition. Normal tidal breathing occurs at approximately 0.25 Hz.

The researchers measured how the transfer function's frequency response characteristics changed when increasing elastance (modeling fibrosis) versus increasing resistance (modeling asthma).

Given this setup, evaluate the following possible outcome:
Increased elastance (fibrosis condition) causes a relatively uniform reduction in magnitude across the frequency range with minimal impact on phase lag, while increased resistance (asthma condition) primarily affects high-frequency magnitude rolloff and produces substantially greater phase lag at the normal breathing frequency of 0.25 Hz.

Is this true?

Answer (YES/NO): NO